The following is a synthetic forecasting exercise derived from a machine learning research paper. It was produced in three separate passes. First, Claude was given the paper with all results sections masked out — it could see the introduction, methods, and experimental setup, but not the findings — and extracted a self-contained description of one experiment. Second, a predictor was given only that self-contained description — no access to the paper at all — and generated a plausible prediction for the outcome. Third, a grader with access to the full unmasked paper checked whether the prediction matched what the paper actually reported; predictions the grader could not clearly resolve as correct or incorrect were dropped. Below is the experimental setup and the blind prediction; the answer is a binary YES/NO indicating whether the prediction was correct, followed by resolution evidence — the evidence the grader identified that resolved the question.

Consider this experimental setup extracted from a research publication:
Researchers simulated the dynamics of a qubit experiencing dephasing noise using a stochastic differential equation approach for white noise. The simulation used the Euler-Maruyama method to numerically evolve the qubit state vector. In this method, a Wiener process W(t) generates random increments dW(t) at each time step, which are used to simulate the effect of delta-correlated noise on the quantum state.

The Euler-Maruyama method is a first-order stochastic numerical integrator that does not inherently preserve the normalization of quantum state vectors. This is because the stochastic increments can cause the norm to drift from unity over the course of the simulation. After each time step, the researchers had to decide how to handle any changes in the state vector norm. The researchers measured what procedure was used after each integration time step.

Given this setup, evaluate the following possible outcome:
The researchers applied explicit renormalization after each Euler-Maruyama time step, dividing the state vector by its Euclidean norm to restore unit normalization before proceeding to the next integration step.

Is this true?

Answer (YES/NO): YES